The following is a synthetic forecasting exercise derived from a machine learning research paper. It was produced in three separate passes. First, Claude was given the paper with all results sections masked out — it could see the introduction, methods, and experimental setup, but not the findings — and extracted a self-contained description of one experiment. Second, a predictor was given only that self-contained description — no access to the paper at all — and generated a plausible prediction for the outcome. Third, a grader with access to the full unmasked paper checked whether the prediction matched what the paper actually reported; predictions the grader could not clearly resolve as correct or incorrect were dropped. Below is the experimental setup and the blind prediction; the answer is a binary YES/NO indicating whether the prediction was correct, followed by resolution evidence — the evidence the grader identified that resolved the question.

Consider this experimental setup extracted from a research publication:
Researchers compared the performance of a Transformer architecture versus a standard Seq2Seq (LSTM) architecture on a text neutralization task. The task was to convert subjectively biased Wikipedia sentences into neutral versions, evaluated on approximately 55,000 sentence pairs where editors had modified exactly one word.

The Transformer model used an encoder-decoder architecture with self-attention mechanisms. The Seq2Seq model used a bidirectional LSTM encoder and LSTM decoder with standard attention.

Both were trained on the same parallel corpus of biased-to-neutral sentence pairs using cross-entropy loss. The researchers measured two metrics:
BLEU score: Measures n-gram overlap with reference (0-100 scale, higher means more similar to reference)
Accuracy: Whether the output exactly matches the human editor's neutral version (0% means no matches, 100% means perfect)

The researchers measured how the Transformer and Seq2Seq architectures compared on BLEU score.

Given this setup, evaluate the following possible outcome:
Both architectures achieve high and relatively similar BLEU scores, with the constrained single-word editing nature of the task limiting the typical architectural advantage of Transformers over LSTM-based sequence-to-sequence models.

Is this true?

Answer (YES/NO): NO